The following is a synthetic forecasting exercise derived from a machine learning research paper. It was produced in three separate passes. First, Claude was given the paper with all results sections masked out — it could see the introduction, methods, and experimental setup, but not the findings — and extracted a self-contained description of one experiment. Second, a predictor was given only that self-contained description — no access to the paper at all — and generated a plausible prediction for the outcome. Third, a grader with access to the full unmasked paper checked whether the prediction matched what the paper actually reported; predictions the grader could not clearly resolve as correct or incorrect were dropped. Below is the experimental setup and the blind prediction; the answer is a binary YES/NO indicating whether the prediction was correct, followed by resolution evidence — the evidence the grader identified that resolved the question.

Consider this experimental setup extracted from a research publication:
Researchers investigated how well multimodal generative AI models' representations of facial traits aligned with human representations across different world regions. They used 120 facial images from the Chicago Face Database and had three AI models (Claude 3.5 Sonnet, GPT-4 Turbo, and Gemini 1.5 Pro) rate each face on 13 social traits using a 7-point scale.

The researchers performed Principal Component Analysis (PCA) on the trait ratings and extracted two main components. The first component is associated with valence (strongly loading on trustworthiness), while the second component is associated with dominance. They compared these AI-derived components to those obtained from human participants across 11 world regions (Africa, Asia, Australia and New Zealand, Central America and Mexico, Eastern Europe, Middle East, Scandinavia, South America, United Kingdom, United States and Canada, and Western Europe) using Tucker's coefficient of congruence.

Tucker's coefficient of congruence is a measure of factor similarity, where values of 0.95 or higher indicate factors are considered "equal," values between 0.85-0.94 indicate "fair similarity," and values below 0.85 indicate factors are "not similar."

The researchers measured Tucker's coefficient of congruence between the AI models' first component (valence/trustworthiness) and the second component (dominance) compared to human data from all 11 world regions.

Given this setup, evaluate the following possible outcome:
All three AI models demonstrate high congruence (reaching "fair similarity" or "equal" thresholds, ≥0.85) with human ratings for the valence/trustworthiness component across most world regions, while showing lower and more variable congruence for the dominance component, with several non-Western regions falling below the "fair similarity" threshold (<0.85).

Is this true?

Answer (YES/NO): NO